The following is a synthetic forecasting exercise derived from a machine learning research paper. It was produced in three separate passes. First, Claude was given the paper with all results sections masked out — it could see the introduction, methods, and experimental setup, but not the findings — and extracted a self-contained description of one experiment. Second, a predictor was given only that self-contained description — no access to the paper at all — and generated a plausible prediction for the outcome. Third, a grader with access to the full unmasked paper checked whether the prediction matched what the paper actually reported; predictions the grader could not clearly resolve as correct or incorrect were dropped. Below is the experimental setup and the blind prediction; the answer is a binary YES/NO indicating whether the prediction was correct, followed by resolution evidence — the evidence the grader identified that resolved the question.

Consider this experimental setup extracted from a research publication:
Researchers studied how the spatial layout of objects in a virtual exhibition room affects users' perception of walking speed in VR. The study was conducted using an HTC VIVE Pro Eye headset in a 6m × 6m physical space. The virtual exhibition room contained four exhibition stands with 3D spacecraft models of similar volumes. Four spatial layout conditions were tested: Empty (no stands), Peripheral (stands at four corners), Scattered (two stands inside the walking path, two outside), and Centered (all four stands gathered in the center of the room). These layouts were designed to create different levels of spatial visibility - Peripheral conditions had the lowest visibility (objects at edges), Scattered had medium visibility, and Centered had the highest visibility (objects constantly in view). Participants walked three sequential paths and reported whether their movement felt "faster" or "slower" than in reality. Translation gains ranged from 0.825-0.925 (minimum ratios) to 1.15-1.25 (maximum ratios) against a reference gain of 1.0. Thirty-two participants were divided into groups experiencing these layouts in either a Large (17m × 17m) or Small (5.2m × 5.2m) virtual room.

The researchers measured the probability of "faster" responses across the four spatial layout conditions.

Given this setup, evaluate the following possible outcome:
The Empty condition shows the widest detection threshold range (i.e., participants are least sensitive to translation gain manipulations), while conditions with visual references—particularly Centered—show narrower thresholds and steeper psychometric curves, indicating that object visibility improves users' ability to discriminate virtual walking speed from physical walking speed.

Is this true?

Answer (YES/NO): NO